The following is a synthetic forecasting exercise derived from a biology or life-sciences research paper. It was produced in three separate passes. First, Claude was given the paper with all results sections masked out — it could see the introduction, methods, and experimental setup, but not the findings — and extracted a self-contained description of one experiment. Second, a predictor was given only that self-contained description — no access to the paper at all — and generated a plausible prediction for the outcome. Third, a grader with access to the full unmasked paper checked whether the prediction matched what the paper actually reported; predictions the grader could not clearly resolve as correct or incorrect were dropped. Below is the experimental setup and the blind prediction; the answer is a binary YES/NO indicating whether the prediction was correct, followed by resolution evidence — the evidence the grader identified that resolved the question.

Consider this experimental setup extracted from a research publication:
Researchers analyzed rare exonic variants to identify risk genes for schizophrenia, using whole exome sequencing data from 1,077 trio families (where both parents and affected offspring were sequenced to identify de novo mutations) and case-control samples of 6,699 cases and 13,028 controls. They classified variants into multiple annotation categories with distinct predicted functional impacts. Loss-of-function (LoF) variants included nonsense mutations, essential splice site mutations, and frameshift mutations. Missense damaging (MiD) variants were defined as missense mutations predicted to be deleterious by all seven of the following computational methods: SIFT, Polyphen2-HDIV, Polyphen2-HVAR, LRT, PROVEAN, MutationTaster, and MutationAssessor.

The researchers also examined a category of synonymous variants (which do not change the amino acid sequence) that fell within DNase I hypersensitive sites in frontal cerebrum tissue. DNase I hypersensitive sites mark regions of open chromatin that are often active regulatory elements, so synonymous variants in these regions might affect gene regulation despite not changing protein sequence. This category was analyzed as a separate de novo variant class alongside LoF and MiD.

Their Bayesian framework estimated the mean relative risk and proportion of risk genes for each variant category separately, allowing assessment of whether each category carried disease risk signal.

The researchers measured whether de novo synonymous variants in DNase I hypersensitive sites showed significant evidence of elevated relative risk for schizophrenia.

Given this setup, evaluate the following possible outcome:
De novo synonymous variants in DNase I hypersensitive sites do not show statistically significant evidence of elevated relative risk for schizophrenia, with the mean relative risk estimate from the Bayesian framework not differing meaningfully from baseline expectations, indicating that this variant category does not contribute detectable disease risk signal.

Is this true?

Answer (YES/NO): YES